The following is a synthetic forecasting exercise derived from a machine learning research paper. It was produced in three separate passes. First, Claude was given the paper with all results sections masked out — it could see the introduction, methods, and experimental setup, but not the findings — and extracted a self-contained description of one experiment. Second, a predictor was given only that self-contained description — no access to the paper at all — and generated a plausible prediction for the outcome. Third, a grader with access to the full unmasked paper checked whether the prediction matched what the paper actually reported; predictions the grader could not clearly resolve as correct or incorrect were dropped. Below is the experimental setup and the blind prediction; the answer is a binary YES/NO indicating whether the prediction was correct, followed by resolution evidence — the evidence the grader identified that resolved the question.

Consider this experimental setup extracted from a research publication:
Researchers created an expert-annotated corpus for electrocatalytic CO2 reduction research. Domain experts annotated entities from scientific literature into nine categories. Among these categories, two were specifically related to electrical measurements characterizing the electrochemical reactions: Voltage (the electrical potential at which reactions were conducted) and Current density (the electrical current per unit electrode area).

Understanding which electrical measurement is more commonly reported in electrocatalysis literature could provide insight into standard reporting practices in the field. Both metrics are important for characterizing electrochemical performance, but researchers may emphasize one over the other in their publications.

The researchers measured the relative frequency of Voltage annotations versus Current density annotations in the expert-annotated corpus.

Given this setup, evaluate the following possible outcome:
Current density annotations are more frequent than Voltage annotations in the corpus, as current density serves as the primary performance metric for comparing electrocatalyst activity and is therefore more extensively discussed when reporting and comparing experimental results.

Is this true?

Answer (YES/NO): NO